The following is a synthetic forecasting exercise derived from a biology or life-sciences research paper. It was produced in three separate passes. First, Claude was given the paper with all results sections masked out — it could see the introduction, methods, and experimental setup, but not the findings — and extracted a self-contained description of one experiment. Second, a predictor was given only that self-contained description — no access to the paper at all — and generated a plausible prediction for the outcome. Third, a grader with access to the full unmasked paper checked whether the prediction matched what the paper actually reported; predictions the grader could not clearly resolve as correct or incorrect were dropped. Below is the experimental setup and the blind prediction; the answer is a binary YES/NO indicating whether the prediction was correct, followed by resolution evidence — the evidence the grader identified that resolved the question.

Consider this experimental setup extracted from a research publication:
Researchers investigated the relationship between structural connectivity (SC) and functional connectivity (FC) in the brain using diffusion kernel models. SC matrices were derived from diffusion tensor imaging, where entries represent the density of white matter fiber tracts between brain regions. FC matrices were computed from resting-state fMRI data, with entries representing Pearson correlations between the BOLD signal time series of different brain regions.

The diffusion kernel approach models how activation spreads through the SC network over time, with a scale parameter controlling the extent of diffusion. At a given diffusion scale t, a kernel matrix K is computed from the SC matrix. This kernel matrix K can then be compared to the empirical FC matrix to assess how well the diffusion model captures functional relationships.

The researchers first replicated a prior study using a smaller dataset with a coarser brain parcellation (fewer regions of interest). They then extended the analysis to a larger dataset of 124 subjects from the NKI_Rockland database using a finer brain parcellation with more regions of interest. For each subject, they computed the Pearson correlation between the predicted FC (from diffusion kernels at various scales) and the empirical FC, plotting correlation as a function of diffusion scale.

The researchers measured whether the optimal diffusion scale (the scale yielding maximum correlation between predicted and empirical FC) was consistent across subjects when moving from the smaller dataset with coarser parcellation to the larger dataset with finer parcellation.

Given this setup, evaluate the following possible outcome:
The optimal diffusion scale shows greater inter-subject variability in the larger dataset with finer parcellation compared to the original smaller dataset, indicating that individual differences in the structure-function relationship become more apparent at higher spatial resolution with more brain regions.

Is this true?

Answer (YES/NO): YES